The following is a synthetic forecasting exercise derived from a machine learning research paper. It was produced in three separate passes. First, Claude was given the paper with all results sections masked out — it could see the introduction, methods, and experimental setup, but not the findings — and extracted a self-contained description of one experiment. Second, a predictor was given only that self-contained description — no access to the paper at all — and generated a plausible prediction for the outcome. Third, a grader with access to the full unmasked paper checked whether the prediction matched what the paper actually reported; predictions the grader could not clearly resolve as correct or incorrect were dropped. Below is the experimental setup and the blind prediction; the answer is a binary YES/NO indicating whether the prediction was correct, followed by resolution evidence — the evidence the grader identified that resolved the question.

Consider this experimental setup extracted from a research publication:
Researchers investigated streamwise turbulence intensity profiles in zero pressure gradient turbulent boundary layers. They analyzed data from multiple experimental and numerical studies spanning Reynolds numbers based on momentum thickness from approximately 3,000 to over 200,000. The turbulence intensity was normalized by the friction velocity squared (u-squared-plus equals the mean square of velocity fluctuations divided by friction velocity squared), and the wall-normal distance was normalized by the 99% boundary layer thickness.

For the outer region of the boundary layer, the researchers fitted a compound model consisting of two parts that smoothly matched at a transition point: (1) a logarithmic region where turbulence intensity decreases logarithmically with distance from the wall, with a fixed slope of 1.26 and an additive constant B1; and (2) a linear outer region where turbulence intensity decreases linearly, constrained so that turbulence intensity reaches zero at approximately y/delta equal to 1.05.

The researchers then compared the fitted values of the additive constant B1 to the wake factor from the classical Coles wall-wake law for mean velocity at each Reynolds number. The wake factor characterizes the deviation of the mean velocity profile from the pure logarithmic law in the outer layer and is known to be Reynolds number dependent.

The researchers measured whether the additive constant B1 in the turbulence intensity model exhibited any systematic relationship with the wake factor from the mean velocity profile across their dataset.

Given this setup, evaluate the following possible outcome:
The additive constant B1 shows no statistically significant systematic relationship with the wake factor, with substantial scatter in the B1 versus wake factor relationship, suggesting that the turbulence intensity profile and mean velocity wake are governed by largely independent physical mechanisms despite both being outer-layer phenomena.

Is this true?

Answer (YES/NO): NO